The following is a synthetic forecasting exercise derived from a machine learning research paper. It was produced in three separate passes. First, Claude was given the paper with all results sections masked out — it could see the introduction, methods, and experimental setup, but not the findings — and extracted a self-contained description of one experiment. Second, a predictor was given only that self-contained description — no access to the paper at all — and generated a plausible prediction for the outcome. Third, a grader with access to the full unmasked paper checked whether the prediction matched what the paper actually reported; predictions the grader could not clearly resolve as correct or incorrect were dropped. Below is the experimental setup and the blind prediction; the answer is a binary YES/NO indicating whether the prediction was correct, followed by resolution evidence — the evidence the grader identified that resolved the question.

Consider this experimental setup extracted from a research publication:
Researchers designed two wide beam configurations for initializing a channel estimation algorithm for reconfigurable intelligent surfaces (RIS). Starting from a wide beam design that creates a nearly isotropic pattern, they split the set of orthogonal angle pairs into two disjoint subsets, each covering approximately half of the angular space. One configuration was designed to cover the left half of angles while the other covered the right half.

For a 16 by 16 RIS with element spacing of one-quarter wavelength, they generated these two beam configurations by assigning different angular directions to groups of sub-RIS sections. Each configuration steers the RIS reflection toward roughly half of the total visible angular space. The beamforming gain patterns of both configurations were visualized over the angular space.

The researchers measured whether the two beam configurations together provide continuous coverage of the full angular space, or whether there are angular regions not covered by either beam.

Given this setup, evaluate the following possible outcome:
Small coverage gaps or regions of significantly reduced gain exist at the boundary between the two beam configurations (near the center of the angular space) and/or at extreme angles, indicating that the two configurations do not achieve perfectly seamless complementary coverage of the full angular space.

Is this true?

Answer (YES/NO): NO